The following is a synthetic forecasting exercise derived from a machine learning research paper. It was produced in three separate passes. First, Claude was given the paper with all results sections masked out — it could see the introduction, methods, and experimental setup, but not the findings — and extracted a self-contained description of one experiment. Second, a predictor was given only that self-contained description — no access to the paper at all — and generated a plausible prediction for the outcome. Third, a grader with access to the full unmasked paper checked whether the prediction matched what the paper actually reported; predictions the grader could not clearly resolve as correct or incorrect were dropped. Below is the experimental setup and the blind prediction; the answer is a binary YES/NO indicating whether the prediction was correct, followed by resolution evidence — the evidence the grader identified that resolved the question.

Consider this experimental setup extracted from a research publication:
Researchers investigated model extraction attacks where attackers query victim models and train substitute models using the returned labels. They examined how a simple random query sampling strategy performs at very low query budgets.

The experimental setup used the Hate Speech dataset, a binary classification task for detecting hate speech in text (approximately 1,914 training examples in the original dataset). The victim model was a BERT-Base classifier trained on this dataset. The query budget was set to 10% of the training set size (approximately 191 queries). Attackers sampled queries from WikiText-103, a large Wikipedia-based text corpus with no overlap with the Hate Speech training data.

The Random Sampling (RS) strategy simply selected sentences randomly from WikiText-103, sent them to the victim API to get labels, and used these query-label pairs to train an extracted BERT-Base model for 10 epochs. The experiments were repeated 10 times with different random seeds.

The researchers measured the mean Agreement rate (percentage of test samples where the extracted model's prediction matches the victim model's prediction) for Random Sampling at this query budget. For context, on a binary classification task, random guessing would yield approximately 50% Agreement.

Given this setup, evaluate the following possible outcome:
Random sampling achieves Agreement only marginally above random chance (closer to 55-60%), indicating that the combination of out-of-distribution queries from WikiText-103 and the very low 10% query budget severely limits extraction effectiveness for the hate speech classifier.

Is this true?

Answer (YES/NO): NO